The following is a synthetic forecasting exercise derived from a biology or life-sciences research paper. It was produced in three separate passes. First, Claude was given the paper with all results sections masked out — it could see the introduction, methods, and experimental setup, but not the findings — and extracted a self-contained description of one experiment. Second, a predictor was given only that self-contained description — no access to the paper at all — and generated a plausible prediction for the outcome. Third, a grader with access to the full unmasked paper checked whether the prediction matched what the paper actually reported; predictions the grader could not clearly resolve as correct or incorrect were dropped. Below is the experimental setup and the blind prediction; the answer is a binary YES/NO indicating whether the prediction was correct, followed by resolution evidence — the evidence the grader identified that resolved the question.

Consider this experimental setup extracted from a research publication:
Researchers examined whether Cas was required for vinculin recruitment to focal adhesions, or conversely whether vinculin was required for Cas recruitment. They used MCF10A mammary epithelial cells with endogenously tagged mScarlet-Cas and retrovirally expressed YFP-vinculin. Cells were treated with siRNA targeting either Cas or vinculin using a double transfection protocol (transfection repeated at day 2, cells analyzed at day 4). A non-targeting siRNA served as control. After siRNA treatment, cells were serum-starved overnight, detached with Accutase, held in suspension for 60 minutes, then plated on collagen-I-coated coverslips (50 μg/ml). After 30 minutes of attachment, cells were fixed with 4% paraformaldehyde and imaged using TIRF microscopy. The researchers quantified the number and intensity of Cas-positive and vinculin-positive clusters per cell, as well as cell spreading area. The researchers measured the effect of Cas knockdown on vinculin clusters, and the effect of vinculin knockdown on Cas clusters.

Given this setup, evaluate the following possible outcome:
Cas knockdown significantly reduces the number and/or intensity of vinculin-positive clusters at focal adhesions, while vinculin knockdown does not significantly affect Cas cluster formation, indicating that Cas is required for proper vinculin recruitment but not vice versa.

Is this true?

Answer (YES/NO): YES